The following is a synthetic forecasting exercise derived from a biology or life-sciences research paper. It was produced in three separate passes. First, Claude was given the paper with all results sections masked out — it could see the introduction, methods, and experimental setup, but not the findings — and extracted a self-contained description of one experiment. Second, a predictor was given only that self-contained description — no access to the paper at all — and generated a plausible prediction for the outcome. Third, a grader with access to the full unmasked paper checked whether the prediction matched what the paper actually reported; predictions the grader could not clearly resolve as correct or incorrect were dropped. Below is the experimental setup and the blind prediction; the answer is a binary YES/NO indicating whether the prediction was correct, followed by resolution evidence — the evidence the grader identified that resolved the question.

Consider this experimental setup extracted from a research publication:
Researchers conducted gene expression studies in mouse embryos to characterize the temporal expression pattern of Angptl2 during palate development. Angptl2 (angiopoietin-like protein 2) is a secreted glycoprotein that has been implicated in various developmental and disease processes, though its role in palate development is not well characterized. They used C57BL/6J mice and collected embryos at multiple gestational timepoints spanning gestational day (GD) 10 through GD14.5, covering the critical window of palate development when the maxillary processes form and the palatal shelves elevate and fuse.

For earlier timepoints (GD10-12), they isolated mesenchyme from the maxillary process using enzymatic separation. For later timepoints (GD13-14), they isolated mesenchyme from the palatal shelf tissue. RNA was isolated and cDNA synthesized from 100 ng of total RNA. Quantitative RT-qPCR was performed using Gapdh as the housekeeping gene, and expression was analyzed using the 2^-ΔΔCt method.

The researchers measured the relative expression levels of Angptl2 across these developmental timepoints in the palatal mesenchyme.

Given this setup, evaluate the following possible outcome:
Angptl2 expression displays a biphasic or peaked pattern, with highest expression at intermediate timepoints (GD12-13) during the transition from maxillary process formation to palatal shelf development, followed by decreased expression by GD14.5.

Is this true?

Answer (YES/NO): NO